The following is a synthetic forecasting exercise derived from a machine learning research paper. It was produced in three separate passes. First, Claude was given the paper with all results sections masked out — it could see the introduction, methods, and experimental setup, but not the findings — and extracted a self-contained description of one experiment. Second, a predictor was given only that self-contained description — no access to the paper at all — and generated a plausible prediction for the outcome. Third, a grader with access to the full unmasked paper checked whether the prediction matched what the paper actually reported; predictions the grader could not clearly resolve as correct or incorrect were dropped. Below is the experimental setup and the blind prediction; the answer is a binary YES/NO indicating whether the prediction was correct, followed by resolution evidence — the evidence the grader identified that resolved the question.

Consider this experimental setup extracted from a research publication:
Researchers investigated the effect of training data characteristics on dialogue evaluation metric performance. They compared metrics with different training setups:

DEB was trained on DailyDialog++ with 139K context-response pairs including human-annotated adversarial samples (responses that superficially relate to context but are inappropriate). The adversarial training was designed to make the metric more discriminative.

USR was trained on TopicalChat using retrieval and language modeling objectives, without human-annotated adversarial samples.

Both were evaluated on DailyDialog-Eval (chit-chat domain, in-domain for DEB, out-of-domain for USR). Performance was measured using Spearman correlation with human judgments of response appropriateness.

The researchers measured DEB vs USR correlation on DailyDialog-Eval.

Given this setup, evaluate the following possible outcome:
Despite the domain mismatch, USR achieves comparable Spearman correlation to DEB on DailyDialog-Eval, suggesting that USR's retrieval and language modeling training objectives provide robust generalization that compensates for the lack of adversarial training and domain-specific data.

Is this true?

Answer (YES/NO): NO